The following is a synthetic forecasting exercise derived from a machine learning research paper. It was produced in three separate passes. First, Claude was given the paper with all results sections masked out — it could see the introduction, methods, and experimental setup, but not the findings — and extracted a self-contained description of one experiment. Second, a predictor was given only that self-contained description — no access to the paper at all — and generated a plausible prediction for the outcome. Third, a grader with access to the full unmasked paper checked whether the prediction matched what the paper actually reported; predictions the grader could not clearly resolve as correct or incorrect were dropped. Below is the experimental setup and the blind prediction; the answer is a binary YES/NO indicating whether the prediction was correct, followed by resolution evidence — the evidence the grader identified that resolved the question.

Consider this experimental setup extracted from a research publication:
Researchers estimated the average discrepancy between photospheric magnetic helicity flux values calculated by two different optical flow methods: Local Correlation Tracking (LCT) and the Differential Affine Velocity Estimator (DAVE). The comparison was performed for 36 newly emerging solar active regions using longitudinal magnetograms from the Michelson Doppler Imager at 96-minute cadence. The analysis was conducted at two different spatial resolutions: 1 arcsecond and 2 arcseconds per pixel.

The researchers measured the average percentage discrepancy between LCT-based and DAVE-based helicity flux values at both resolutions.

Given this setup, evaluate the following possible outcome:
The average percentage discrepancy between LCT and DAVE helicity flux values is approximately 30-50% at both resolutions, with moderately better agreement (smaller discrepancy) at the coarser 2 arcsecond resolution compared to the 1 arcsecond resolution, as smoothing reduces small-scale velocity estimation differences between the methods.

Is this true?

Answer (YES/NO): NO